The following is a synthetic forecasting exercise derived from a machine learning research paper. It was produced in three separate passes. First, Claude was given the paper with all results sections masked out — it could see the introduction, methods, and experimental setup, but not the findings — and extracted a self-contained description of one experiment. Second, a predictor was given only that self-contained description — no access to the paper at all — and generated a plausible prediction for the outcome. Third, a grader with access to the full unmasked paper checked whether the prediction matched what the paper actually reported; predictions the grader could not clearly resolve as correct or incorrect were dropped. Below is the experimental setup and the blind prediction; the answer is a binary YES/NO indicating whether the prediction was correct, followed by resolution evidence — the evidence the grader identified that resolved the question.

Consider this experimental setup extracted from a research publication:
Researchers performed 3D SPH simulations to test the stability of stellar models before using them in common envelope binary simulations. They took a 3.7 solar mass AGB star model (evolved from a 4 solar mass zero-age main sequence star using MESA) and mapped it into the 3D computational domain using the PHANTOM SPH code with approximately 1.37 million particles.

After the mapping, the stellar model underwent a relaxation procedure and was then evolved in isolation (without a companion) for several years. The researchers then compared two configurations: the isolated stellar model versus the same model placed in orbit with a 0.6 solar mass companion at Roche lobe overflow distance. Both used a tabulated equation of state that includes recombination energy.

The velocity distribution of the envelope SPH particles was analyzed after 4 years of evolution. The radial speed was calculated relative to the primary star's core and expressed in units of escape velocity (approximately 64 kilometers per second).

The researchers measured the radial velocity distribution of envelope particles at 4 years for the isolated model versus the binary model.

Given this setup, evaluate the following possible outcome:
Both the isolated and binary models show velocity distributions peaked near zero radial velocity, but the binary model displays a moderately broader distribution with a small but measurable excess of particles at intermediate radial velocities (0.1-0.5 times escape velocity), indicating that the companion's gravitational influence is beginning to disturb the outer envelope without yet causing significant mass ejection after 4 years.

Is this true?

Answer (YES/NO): NO